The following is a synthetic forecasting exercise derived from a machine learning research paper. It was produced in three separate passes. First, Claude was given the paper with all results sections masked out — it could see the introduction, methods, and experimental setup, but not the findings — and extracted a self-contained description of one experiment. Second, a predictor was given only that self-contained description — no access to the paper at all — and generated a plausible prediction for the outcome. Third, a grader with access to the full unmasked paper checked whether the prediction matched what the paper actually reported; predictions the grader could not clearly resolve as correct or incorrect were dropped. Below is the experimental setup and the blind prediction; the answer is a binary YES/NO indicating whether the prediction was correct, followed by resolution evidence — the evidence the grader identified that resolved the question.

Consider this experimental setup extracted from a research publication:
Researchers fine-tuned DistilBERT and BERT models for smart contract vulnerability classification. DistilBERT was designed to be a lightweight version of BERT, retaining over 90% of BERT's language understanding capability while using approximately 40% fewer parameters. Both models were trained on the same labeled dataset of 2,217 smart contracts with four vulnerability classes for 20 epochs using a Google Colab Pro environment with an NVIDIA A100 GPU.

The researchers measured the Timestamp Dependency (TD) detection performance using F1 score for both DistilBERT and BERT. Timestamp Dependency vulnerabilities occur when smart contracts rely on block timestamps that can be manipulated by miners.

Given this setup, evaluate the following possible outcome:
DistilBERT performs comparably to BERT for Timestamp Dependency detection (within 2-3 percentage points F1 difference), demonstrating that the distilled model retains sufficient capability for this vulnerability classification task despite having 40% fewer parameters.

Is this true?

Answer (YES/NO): NO